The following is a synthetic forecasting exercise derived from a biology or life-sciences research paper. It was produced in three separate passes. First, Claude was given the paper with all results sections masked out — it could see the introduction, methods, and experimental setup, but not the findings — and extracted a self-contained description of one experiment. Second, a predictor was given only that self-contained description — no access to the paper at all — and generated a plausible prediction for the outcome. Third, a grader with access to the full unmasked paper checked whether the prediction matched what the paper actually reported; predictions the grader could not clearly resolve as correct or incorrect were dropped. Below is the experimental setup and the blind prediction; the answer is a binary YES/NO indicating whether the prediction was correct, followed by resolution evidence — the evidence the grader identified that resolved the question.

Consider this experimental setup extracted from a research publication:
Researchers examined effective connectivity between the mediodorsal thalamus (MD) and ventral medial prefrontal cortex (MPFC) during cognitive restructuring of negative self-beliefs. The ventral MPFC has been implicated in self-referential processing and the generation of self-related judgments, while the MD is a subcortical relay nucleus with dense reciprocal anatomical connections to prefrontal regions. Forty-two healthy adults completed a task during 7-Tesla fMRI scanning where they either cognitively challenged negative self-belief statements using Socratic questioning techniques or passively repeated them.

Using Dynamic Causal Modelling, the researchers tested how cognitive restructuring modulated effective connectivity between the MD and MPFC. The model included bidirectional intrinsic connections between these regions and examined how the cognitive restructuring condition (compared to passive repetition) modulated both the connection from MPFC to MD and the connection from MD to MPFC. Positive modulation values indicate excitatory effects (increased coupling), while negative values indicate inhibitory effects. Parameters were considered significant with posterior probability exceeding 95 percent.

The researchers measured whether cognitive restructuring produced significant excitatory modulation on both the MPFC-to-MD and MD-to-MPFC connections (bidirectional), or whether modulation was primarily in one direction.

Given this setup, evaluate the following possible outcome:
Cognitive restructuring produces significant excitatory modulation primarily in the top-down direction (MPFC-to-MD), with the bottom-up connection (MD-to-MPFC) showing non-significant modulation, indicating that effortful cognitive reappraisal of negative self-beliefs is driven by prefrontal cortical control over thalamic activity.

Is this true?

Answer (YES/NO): NO